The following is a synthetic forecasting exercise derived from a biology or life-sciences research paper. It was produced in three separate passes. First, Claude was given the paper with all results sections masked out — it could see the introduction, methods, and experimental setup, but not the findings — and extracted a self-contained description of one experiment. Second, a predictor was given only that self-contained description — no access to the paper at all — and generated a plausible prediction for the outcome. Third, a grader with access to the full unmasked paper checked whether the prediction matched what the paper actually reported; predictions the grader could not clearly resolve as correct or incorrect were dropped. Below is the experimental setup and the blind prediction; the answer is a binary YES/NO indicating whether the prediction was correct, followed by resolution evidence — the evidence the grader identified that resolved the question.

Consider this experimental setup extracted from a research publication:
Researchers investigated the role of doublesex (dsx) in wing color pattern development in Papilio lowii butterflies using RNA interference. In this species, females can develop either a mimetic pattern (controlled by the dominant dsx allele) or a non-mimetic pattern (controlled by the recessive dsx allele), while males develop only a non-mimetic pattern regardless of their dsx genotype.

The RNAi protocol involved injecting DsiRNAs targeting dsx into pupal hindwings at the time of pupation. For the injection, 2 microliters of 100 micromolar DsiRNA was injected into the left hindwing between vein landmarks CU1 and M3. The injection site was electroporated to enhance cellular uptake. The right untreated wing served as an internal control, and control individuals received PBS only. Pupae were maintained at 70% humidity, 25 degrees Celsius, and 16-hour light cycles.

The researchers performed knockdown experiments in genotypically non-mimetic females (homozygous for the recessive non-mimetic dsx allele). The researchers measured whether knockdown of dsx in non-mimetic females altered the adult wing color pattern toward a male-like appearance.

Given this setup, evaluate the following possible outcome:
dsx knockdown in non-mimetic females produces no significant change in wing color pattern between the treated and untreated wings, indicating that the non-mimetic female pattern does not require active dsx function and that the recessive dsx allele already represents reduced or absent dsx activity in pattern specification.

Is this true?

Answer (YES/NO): NO